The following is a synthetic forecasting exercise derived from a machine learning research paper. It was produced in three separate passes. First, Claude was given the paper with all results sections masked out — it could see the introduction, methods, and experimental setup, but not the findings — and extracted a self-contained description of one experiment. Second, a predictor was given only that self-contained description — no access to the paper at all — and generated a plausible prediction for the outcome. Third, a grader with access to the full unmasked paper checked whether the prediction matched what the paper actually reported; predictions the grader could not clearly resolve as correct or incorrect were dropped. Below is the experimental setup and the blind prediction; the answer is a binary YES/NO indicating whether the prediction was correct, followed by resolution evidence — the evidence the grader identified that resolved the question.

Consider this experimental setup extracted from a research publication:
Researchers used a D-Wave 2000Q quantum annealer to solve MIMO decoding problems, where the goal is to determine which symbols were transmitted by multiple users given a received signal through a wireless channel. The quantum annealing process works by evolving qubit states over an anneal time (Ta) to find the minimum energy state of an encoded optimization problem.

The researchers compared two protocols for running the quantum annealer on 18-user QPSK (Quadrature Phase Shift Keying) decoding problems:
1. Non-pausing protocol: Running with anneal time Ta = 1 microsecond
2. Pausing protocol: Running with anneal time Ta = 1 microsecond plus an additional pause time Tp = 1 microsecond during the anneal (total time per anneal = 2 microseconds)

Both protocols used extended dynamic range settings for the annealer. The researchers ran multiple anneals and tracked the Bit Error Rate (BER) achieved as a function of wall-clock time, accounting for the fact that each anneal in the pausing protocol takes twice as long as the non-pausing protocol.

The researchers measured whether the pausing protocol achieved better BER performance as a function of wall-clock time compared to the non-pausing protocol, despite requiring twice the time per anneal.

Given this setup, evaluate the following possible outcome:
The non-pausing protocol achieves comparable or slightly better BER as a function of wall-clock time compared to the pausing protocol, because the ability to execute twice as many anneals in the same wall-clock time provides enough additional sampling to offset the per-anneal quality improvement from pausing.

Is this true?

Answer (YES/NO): NO